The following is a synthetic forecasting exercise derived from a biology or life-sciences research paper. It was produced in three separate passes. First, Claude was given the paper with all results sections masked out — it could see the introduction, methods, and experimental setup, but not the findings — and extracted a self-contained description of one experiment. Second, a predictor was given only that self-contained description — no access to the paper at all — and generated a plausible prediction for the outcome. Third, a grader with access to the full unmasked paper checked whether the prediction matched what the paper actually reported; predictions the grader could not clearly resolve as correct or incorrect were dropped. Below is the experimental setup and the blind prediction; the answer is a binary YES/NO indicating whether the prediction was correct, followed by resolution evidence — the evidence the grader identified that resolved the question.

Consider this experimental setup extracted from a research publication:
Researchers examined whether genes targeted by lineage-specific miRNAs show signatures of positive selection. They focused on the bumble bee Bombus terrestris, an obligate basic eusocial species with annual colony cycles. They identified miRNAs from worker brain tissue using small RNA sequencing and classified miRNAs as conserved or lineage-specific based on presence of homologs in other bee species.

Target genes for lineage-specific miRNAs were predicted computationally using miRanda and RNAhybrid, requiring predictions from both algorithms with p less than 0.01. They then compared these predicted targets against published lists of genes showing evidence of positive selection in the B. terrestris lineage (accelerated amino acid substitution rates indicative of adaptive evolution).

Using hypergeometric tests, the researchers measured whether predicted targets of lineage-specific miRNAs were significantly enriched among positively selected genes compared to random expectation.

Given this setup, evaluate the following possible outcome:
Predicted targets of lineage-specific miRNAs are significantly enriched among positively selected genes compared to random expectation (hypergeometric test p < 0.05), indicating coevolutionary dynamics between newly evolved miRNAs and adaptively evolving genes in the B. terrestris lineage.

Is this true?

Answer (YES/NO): NO